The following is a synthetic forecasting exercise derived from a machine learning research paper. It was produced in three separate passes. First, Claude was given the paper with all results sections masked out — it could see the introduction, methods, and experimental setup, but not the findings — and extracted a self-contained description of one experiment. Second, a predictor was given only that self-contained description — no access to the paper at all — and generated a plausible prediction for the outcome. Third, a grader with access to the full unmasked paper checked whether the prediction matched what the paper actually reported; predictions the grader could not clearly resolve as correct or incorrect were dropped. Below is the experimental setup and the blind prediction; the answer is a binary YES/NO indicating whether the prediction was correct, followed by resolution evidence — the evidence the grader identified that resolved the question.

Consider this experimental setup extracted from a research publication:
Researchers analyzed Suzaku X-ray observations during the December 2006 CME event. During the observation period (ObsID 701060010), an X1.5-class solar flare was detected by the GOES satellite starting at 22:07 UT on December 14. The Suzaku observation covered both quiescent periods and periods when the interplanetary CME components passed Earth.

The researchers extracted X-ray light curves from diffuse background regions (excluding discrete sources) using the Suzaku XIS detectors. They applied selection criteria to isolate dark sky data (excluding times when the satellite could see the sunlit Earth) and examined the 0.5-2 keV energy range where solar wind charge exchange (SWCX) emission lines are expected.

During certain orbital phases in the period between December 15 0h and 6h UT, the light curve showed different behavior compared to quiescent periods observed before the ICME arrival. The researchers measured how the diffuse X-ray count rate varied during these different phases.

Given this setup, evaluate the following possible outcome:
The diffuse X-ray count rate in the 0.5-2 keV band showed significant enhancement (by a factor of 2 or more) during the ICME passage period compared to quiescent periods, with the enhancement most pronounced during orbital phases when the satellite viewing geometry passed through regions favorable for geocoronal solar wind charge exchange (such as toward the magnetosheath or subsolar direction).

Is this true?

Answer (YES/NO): NO